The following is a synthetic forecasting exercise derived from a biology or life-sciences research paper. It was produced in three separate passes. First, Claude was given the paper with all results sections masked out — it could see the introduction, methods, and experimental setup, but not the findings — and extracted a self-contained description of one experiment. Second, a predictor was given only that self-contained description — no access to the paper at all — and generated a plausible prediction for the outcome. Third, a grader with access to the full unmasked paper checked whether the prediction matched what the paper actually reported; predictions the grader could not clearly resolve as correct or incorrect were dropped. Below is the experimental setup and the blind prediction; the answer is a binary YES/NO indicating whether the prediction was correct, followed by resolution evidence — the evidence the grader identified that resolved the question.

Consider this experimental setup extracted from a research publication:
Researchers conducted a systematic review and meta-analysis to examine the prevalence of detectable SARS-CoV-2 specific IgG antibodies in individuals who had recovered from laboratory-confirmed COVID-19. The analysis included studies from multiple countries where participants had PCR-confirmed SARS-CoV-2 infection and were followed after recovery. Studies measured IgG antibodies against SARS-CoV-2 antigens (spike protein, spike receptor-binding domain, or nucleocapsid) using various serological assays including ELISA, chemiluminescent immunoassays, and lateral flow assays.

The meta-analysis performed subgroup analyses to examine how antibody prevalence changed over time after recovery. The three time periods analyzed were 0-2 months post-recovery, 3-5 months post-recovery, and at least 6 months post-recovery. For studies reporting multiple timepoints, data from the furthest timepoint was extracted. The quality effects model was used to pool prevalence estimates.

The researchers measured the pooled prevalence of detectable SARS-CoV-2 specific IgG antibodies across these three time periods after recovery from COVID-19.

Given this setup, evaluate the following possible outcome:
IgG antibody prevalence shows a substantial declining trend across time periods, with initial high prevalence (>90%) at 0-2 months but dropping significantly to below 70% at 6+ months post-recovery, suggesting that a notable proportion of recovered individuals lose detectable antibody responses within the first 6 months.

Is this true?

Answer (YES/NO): NO